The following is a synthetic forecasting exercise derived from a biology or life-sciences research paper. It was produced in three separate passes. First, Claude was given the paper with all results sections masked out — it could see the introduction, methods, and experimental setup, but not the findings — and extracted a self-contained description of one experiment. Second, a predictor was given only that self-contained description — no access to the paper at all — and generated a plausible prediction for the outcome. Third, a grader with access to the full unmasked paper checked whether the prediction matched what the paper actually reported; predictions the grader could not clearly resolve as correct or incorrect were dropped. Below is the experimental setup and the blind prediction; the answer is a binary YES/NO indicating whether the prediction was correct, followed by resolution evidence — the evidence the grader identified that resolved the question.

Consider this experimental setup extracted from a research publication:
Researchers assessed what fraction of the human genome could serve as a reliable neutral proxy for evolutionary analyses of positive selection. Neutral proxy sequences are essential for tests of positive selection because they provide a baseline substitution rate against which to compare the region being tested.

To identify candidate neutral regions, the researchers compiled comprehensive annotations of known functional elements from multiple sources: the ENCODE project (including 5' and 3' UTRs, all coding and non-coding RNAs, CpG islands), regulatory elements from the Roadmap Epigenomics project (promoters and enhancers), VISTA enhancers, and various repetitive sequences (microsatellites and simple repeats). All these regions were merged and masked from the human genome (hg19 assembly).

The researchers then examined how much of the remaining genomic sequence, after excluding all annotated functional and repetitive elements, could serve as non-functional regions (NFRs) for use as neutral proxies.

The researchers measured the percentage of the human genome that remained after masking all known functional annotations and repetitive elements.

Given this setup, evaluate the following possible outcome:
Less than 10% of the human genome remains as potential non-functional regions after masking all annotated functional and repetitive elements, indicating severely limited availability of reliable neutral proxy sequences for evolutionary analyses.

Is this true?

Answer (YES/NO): NO